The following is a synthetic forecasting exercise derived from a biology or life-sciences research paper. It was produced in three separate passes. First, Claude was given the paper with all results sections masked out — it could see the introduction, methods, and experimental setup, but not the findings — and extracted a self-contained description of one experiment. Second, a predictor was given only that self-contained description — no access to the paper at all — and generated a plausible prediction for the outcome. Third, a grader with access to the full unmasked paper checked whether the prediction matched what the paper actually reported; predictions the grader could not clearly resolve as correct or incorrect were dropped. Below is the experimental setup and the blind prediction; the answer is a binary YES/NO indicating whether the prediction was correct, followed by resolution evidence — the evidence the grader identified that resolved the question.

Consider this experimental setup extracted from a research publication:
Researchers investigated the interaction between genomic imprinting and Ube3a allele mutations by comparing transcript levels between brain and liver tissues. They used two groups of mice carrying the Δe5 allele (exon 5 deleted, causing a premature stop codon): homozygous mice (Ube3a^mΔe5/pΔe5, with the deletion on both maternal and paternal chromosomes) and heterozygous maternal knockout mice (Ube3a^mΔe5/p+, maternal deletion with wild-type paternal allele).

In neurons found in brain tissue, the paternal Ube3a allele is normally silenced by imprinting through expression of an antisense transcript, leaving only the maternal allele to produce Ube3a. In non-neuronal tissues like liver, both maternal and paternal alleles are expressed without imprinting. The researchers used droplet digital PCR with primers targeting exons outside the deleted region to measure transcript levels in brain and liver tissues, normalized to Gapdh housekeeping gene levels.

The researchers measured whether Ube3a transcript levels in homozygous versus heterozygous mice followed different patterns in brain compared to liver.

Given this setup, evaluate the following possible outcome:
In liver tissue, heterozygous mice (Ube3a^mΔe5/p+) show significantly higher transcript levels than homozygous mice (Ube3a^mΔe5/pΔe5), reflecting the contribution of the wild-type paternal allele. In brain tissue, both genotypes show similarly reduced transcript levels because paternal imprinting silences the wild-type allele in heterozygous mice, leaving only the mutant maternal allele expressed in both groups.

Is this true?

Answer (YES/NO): NO